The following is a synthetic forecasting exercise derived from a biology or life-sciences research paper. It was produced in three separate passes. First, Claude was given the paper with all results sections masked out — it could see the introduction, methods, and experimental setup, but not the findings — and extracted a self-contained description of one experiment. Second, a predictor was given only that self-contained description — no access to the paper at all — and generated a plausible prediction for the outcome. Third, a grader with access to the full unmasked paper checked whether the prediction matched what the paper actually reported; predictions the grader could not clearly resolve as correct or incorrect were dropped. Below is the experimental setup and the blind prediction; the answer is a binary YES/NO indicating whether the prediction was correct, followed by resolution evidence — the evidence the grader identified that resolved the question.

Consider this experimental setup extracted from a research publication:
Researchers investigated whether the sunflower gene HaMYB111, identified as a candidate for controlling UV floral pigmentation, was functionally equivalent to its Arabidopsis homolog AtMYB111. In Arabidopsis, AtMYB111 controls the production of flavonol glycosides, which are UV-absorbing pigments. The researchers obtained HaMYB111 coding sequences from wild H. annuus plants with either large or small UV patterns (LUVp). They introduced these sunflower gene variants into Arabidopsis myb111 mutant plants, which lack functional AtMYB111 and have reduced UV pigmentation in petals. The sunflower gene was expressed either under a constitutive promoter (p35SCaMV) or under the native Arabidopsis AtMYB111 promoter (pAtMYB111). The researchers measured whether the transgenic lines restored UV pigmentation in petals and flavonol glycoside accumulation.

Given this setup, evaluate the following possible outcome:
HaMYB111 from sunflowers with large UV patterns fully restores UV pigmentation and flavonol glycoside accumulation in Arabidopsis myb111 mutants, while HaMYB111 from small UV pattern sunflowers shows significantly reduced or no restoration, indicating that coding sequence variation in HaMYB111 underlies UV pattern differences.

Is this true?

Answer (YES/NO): NO